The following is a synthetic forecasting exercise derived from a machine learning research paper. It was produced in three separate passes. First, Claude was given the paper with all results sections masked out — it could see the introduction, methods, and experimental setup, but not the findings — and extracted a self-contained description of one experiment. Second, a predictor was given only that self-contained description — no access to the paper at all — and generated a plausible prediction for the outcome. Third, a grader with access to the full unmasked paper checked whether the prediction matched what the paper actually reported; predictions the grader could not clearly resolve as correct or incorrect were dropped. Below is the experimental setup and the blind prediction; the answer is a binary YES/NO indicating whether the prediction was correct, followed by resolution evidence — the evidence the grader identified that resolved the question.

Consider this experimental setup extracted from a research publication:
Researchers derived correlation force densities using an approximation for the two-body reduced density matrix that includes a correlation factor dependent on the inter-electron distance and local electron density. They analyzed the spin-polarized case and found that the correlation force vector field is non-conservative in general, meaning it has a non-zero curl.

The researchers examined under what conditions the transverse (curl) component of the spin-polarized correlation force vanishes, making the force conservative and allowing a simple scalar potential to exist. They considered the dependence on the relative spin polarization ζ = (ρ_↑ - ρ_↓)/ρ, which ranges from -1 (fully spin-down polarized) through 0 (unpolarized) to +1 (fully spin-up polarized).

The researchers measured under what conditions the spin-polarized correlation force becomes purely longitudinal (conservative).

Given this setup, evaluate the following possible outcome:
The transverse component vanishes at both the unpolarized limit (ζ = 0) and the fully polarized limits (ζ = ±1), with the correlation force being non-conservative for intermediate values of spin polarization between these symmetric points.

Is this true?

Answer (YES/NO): YES